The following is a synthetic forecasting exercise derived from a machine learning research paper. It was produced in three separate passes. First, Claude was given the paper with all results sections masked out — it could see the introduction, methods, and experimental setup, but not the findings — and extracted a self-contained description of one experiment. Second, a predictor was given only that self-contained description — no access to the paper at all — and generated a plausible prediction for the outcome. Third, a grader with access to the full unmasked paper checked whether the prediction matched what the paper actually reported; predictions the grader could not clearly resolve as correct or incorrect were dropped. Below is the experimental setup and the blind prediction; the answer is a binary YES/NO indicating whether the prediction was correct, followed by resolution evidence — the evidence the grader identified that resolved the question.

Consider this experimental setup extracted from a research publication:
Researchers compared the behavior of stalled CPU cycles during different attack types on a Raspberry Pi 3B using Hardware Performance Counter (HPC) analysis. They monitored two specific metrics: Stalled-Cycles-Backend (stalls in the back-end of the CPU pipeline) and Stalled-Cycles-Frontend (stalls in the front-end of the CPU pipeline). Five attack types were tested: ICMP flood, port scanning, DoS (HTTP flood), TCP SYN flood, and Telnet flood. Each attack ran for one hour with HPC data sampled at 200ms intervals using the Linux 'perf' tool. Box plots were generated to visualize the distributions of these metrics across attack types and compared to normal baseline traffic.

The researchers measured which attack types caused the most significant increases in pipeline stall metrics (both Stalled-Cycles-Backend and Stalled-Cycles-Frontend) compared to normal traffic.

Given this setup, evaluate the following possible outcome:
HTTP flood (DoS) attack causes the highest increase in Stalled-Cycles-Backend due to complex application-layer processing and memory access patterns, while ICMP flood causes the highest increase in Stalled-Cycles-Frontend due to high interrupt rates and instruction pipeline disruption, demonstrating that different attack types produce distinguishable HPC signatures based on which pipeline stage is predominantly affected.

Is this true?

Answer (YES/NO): NO